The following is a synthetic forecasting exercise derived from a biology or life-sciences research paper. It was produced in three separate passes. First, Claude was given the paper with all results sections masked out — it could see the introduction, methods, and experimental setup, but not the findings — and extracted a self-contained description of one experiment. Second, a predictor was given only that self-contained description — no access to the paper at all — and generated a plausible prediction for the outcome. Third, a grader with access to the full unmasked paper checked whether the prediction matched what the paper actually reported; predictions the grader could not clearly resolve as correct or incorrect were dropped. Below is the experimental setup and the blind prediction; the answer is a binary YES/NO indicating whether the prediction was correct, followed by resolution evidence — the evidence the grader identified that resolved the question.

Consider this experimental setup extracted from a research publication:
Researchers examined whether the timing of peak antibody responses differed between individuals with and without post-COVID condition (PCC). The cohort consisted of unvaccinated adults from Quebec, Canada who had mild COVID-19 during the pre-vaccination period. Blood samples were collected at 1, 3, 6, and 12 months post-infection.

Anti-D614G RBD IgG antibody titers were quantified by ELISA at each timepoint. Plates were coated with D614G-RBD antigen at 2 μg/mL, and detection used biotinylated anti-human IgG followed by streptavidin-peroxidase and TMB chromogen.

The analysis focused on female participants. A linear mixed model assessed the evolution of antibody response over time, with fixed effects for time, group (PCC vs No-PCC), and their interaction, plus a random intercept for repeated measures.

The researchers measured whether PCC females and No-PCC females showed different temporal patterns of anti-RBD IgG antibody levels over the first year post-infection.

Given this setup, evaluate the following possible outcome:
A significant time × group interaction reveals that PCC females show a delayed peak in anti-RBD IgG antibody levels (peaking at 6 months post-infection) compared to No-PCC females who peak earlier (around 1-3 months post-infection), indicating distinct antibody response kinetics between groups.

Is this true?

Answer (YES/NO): NO